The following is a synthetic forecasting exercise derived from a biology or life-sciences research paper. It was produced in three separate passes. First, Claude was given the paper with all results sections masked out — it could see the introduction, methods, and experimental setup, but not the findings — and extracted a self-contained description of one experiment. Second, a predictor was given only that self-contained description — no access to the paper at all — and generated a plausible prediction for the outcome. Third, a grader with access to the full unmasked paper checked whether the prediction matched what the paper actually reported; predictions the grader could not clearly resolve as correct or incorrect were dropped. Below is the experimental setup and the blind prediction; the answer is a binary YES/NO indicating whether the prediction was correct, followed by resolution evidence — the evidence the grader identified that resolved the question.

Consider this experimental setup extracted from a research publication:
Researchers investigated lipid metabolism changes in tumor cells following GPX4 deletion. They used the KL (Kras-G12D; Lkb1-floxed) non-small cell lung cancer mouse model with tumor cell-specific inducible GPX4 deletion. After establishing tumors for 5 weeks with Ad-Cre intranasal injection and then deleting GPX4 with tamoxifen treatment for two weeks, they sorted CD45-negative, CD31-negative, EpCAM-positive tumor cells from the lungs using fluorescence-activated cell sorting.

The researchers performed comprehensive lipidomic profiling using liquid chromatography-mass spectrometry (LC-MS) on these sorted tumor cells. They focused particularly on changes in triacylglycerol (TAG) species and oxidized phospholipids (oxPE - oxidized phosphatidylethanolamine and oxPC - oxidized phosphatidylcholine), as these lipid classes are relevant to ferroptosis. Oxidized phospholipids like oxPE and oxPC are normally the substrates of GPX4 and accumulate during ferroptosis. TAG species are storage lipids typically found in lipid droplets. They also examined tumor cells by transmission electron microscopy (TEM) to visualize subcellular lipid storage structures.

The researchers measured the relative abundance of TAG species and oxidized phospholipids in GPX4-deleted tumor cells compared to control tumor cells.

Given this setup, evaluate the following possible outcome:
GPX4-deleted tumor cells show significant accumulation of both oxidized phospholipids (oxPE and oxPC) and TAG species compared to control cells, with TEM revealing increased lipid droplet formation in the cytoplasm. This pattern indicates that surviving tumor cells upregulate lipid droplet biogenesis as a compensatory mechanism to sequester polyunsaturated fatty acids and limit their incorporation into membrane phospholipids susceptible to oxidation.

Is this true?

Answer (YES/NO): NO